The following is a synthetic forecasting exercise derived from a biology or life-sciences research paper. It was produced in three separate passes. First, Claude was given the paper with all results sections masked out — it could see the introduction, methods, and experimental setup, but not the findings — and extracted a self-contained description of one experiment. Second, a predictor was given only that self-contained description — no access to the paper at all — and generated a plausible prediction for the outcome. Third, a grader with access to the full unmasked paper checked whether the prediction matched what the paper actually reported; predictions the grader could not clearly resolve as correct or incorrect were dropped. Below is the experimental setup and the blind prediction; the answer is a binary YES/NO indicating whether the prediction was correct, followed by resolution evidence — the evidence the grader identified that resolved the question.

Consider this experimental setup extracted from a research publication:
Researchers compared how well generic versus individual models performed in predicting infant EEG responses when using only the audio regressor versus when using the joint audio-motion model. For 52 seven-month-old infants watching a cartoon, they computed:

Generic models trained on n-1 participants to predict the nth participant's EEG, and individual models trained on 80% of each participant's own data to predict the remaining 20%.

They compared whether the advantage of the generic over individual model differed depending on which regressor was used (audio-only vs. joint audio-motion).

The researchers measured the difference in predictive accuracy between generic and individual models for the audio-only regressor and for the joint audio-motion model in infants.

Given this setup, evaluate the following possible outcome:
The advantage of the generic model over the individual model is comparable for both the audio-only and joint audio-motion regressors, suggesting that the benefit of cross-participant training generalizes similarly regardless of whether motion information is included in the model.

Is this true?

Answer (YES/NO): NO